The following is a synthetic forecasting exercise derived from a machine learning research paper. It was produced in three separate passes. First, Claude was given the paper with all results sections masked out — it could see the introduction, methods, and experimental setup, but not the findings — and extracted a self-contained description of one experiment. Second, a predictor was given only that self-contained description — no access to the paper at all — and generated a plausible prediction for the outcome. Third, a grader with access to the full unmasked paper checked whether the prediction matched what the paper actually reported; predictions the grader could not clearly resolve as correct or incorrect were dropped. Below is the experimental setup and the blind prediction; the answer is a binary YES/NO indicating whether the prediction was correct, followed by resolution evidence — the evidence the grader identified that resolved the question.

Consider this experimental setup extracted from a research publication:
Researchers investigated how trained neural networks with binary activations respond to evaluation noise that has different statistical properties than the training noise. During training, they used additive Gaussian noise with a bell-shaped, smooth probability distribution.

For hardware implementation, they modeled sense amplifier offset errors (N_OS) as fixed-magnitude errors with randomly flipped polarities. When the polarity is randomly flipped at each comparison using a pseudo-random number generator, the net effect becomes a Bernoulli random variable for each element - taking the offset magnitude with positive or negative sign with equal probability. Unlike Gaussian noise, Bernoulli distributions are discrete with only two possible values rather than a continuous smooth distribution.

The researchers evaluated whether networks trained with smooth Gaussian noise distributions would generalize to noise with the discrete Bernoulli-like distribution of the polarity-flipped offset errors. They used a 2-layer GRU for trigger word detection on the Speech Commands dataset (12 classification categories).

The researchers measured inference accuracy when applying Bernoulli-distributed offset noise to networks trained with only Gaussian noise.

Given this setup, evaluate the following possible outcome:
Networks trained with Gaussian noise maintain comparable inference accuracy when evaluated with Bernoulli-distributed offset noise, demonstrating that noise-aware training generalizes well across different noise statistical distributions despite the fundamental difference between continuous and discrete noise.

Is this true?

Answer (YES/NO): YES